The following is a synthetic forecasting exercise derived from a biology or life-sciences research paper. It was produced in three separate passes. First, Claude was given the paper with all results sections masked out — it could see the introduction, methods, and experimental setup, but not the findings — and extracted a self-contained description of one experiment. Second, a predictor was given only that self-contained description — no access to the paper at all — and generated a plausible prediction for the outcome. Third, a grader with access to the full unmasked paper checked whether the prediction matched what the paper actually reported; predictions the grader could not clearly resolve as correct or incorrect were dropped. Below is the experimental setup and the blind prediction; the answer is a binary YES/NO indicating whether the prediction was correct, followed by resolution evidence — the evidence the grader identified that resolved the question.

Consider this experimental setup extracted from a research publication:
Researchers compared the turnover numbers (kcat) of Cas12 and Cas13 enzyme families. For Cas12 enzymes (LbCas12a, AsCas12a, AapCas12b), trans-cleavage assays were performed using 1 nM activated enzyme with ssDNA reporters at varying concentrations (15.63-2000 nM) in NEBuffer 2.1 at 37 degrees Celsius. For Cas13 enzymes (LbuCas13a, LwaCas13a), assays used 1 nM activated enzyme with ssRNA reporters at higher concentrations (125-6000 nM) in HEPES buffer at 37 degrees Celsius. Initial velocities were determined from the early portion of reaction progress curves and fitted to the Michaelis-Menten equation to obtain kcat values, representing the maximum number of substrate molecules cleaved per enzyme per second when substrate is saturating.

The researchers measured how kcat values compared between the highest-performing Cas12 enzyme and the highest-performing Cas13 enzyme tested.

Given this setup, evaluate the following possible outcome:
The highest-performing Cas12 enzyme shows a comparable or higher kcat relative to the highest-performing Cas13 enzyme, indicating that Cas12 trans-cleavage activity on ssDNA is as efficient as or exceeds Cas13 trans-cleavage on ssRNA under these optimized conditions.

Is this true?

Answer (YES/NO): NO